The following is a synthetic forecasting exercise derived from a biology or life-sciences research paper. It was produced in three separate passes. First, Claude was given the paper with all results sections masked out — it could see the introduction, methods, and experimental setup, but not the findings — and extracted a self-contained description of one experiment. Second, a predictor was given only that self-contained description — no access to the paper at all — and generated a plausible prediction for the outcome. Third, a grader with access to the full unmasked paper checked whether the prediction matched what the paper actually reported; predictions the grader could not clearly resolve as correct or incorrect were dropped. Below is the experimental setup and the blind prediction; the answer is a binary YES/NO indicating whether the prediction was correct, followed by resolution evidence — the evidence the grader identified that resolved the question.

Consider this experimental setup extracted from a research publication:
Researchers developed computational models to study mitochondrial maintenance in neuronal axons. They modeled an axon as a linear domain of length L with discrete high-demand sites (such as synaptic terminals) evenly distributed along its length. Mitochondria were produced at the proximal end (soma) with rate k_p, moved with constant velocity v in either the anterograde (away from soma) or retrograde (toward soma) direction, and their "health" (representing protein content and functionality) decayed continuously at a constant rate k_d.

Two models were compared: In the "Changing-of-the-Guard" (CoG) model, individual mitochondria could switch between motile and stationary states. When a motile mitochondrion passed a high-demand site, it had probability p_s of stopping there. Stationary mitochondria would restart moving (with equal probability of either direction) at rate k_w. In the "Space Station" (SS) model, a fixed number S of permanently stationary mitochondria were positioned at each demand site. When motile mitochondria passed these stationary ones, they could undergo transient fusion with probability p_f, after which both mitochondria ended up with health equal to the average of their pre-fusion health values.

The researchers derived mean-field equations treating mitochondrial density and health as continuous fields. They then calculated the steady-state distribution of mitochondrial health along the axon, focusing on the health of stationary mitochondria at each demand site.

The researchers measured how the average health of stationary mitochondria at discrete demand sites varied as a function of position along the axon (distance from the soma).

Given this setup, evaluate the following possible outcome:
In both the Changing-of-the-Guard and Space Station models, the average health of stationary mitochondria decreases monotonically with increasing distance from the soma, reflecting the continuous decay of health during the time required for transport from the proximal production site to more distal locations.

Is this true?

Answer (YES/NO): YES